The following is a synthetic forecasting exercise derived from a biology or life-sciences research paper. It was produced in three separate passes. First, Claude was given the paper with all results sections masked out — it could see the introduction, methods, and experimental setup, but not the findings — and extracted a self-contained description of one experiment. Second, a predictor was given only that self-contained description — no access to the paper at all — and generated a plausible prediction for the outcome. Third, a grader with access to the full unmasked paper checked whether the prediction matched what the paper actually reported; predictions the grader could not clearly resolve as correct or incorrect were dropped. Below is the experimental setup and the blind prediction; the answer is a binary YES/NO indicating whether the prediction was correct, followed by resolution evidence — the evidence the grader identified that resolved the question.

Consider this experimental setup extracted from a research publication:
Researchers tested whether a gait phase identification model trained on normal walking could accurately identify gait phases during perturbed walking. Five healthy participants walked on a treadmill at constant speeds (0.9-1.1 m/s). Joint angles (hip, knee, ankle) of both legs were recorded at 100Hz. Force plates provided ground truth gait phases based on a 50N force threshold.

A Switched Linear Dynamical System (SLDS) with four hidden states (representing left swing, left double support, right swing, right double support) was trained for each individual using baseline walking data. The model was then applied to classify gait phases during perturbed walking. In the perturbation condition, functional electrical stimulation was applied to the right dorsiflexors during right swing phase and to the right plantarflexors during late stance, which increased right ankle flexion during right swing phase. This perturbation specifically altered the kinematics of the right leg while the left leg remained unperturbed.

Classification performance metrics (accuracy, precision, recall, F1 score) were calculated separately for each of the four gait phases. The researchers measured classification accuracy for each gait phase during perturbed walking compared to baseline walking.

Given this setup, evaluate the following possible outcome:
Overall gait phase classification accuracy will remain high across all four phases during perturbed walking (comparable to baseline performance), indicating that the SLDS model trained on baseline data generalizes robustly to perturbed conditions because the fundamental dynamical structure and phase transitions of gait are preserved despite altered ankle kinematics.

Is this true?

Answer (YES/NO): YES